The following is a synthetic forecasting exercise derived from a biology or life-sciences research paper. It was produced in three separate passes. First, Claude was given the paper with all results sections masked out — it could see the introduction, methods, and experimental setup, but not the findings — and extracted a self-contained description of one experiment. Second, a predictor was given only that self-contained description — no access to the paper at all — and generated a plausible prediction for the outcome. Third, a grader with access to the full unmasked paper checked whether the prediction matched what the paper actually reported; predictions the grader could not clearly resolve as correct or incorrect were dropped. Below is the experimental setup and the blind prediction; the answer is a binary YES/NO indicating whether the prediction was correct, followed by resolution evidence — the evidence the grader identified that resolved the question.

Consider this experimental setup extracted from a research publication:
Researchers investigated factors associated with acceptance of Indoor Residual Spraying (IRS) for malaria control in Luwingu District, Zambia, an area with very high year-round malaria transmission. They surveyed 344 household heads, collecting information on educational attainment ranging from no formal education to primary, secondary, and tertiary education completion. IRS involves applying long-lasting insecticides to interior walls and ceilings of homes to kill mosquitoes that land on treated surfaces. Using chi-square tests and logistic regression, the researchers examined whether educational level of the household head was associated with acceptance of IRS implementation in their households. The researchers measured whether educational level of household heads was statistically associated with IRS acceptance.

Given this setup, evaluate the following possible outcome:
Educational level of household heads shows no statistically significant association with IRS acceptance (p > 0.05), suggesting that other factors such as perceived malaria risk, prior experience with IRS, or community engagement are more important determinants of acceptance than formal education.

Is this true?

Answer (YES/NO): NO